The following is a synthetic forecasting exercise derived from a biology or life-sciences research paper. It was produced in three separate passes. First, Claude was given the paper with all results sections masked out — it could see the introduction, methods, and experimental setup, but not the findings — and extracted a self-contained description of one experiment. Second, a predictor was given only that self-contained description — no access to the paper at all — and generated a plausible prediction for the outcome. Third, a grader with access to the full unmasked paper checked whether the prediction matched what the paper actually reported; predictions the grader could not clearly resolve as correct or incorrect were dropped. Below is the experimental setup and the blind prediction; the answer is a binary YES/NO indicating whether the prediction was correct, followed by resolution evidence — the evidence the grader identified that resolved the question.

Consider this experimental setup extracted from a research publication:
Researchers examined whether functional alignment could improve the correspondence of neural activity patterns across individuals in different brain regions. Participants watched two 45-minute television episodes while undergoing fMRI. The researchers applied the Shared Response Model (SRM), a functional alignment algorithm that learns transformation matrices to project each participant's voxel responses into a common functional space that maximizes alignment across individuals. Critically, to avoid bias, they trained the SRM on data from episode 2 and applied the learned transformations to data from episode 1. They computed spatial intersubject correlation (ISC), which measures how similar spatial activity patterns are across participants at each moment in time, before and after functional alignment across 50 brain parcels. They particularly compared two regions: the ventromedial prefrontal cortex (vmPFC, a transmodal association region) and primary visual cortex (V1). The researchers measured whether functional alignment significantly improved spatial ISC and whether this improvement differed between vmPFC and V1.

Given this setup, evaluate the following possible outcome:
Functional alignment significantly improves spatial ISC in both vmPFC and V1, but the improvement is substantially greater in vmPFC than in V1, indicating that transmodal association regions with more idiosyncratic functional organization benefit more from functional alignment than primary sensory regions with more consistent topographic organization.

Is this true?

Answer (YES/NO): NO